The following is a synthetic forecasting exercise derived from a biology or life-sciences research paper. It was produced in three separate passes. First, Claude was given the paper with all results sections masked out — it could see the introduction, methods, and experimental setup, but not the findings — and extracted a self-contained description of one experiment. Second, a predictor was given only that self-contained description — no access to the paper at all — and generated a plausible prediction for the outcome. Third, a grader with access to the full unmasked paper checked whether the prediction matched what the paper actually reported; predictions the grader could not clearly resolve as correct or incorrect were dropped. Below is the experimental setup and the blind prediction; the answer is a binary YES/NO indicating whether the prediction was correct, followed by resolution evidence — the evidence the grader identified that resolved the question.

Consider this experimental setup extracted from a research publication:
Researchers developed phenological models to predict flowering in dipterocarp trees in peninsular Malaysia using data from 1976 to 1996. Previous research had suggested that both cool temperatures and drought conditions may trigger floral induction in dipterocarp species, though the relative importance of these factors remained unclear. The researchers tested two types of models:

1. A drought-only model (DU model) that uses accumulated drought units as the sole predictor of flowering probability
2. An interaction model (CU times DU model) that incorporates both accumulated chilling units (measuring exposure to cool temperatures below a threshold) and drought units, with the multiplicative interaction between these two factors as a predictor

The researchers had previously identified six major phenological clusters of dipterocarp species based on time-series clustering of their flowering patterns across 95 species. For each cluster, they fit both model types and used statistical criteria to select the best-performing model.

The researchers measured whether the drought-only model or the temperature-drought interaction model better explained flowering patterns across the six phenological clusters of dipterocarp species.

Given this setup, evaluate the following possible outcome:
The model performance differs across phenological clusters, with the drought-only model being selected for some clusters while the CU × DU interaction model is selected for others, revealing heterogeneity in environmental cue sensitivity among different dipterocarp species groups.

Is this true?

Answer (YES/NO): YES